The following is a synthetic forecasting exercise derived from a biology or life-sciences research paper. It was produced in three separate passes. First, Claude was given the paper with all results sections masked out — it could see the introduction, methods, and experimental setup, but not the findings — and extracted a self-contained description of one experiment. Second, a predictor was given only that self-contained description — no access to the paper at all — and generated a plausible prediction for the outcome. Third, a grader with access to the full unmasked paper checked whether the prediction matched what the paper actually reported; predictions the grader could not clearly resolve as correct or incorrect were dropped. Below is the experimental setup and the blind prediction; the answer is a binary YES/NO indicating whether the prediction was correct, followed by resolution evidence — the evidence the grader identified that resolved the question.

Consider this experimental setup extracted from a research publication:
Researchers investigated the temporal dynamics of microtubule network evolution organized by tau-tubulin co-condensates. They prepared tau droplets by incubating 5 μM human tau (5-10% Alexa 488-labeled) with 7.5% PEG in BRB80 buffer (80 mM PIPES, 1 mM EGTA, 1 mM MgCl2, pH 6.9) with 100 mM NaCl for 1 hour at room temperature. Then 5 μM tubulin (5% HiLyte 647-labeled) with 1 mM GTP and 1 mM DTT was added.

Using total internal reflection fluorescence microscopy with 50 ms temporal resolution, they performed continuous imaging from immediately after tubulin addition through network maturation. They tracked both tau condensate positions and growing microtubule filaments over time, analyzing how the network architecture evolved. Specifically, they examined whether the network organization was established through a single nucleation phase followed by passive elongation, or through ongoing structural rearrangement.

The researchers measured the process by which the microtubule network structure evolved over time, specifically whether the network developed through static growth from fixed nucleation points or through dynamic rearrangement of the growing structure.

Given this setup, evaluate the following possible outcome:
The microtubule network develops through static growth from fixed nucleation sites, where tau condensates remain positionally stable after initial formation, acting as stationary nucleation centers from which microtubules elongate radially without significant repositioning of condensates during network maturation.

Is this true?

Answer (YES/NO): NO